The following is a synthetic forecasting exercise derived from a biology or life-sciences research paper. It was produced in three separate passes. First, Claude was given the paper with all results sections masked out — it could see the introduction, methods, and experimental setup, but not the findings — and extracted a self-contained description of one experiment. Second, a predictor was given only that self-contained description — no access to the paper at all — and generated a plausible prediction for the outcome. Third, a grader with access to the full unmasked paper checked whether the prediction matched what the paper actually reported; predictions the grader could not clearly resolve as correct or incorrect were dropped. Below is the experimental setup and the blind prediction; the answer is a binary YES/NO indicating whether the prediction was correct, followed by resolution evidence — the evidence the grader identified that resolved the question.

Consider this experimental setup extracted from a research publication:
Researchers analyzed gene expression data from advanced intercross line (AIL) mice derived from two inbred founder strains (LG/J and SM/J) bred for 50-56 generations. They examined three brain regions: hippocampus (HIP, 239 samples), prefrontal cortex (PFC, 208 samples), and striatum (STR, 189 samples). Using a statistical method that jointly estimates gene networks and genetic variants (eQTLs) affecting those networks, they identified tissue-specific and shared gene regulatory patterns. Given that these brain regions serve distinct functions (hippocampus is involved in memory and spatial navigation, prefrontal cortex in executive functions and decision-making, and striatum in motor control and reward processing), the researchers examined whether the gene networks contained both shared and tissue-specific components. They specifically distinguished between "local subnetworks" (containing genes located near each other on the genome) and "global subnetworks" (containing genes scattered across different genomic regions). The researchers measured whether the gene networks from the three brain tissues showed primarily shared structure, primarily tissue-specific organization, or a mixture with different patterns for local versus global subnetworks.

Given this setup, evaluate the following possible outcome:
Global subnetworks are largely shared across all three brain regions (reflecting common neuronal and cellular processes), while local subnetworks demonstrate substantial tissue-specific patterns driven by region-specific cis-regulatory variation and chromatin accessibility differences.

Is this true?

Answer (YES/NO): NO